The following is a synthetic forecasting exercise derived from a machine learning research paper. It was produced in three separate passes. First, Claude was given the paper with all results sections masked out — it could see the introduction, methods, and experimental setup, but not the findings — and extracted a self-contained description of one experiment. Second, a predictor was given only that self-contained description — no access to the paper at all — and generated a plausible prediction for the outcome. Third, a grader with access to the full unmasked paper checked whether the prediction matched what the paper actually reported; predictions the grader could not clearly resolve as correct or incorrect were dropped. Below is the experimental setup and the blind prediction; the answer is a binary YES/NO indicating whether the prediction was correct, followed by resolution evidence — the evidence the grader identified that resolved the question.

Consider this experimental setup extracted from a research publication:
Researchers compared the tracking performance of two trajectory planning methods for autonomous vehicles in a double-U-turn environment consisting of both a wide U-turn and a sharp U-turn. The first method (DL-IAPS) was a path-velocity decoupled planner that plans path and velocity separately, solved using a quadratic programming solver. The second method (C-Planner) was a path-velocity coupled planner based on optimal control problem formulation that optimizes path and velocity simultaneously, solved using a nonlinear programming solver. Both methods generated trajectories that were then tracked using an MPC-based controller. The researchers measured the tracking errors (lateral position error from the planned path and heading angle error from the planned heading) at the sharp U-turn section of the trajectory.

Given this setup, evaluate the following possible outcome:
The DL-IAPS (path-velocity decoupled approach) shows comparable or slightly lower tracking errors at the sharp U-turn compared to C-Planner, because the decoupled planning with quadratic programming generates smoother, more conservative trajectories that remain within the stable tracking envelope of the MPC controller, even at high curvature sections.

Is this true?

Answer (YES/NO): NO